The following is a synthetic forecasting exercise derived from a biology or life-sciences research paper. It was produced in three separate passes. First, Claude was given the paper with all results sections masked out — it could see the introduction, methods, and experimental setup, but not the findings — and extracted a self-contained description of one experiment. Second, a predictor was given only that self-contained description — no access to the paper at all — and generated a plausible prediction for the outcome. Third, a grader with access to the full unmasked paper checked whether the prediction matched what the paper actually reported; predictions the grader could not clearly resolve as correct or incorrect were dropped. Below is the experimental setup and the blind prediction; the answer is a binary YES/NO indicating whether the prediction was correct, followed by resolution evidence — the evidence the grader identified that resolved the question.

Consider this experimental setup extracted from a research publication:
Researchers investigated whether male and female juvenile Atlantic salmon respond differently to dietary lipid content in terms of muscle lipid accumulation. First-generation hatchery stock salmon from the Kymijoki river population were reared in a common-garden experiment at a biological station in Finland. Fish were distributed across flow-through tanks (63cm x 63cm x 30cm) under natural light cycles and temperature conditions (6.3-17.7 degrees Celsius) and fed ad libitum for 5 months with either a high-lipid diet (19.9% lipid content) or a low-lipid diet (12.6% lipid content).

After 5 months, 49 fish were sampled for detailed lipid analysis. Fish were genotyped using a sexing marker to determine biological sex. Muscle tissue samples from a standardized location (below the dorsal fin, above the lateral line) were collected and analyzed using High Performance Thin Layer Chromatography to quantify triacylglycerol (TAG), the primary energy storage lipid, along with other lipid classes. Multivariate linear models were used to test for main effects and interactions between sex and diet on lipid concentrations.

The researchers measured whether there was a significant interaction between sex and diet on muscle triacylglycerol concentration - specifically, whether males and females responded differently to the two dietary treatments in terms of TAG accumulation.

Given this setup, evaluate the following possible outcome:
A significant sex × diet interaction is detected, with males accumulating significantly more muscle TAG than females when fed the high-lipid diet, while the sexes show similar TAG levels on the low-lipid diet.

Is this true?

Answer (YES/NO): NO